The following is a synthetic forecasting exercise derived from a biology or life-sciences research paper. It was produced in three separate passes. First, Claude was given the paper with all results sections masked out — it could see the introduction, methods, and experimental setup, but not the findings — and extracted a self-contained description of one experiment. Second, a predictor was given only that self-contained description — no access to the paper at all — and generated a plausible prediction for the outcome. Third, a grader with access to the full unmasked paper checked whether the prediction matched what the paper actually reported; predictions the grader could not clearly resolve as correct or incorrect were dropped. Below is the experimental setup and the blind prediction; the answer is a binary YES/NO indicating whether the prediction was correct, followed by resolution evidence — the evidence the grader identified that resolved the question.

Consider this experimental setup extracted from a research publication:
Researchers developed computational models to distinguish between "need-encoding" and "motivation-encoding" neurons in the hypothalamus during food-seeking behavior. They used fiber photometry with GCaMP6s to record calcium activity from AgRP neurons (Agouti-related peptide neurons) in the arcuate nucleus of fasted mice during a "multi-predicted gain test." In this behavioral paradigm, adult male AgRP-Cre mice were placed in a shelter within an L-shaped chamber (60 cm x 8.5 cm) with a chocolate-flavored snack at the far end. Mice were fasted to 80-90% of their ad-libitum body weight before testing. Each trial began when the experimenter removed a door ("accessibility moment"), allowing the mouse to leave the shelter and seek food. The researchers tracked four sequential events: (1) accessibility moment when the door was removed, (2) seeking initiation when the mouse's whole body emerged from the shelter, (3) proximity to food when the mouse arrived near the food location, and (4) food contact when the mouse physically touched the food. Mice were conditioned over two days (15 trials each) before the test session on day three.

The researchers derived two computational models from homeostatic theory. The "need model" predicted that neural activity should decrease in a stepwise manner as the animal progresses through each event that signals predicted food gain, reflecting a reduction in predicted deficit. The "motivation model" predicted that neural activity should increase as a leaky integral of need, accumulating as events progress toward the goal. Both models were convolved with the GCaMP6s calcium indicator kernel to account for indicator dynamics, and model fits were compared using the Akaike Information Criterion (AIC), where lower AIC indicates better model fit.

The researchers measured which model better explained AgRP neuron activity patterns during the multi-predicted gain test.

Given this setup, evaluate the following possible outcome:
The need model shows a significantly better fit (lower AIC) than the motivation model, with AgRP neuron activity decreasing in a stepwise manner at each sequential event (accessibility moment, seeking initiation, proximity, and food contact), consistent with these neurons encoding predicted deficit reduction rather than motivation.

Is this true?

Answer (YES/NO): YES